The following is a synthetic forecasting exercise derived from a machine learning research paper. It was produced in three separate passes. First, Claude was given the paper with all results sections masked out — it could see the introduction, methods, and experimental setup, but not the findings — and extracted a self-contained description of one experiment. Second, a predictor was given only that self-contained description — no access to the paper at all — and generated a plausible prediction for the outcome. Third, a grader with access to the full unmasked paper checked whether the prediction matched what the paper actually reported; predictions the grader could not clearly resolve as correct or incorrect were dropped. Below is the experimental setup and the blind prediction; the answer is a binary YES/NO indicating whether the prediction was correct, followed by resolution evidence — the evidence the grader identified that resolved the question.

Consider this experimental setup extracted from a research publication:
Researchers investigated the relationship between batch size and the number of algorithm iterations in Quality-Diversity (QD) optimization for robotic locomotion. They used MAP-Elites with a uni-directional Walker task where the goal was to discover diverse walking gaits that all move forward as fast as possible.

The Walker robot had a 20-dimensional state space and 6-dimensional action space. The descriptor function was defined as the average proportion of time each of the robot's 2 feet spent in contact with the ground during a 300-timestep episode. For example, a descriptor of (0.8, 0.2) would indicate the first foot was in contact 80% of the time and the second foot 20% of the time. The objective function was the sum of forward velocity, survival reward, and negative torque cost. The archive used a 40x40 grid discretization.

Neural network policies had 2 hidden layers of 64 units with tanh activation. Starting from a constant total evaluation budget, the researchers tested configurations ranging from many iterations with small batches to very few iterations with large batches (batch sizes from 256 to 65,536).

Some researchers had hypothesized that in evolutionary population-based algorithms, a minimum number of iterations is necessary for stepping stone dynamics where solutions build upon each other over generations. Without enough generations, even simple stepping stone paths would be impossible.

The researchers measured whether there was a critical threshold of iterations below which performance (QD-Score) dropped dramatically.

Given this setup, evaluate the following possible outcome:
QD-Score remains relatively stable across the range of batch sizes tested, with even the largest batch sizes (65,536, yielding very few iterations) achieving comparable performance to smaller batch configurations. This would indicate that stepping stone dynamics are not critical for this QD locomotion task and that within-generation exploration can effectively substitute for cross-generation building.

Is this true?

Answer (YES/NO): YES